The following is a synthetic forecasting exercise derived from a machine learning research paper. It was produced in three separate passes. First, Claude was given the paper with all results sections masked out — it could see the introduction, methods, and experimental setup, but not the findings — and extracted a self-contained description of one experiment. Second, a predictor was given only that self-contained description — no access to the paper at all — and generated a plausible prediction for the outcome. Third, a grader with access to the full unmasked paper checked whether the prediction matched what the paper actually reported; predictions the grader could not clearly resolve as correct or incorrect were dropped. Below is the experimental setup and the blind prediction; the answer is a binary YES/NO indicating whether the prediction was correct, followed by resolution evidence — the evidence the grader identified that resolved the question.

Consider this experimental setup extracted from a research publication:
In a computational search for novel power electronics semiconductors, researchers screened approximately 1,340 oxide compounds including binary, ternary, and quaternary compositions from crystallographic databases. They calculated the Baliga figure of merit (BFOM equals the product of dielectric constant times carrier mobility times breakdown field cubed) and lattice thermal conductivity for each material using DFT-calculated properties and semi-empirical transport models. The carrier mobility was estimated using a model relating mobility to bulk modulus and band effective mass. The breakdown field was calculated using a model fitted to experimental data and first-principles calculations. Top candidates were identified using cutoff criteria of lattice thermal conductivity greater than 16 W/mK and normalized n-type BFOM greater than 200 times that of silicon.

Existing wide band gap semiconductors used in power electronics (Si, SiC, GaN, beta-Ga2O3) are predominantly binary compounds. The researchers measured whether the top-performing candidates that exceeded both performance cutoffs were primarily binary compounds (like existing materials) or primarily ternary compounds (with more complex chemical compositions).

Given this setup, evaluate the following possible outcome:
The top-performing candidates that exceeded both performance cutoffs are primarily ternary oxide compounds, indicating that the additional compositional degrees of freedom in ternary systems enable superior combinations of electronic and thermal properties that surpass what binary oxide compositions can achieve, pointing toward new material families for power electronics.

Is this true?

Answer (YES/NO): YES